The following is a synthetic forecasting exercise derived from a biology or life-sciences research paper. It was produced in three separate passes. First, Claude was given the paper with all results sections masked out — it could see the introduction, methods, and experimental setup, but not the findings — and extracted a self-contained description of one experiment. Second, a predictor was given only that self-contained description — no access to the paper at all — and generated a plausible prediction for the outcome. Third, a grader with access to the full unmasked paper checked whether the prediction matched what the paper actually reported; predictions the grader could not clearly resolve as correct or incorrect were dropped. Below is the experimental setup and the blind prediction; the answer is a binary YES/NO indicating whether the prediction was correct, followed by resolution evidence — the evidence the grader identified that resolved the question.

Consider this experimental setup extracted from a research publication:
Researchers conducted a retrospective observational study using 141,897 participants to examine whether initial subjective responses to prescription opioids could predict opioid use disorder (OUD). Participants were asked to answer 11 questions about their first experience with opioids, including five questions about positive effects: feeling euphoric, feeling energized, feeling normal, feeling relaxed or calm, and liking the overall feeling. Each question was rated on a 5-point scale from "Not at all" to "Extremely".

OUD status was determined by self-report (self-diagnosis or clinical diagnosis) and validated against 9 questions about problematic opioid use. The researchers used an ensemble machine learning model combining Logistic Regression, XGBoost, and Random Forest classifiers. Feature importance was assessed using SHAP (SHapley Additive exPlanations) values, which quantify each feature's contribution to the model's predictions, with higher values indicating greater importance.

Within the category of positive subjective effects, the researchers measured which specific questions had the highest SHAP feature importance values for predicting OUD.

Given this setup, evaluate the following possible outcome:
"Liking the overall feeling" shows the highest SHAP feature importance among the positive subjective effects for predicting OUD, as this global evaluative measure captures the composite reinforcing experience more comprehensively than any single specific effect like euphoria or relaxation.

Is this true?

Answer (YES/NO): YES